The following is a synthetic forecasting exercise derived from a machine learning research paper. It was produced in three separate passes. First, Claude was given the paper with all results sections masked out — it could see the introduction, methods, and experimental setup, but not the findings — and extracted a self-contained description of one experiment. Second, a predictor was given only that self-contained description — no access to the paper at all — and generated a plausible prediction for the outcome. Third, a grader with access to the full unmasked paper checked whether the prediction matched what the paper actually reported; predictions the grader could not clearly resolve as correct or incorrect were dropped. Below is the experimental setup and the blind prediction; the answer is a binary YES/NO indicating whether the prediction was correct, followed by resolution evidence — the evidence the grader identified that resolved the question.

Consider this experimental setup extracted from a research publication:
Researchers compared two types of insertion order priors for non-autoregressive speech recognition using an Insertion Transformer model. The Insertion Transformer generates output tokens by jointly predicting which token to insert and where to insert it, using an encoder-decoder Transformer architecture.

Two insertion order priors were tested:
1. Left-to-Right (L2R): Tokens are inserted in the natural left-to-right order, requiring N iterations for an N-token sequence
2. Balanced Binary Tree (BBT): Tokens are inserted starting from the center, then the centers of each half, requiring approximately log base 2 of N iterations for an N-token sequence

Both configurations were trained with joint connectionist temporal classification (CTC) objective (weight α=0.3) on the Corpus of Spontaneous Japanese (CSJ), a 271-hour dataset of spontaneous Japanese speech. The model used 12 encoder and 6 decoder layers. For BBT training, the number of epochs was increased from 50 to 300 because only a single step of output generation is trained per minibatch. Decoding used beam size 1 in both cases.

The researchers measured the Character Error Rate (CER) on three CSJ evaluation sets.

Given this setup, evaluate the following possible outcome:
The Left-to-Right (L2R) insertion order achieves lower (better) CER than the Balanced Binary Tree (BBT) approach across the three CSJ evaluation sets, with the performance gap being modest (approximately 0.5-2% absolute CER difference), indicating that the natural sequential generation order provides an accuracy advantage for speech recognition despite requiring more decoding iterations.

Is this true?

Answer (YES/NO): NO